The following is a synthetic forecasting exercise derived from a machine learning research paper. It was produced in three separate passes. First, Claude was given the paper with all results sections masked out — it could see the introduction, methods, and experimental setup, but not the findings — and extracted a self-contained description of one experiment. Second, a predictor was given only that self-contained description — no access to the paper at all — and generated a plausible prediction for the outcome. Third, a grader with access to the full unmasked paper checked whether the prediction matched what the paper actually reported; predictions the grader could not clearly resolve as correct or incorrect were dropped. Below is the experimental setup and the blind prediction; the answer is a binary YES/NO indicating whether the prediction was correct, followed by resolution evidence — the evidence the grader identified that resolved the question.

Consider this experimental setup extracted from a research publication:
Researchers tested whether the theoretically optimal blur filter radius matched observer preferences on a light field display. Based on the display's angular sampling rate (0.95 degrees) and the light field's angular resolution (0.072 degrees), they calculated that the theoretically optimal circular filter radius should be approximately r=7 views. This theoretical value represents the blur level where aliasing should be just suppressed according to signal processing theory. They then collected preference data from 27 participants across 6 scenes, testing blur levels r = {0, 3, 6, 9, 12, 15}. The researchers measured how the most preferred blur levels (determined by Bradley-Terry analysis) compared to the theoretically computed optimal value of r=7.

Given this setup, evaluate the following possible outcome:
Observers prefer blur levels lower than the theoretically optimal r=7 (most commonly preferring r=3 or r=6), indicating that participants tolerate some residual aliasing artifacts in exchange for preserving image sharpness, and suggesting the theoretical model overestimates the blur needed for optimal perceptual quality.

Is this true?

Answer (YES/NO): NO